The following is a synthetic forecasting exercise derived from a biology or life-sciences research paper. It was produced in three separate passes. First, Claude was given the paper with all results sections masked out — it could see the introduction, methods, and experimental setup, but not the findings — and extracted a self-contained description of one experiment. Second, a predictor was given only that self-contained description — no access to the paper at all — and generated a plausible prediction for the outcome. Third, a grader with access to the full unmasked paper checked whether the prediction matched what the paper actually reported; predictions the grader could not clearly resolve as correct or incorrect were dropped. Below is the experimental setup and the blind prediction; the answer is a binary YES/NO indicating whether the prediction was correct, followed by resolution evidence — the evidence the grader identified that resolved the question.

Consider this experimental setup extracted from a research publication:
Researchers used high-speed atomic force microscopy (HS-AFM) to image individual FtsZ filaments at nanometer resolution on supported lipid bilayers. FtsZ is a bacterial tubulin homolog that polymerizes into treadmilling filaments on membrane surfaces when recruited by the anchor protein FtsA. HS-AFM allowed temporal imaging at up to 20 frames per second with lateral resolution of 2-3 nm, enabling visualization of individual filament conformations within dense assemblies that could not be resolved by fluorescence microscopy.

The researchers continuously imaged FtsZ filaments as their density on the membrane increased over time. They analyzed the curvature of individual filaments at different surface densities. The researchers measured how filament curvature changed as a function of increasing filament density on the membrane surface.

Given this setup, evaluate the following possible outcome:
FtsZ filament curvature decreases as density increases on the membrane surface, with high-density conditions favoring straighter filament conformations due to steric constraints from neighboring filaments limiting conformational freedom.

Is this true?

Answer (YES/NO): YES